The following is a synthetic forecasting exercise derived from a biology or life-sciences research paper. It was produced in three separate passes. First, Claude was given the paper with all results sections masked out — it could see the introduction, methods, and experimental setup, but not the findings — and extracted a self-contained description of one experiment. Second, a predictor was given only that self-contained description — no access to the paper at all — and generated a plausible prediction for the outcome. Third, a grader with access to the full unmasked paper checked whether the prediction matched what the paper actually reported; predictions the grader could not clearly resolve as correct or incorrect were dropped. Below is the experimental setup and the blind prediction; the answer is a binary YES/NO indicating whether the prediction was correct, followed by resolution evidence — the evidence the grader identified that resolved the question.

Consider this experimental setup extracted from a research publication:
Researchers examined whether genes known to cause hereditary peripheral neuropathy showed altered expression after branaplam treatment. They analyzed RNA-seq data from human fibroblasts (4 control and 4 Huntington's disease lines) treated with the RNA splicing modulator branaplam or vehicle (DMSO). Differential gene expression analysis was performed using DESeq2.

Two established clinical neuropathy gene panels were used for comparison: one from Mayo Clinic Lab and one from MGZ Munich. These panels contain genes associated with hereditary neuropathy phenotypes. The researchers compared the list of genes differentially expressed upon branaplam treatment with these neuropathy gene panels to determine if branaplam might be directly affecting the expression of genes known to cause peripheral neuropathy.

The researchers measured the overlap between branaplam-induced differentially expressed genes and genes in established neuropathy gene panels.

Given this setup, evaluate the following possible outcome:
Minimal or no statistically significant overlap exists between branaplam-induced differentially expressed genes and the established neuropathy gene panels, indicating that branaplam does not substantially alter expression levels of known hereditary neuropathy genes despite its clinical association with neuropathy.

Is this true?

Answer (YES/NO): YES